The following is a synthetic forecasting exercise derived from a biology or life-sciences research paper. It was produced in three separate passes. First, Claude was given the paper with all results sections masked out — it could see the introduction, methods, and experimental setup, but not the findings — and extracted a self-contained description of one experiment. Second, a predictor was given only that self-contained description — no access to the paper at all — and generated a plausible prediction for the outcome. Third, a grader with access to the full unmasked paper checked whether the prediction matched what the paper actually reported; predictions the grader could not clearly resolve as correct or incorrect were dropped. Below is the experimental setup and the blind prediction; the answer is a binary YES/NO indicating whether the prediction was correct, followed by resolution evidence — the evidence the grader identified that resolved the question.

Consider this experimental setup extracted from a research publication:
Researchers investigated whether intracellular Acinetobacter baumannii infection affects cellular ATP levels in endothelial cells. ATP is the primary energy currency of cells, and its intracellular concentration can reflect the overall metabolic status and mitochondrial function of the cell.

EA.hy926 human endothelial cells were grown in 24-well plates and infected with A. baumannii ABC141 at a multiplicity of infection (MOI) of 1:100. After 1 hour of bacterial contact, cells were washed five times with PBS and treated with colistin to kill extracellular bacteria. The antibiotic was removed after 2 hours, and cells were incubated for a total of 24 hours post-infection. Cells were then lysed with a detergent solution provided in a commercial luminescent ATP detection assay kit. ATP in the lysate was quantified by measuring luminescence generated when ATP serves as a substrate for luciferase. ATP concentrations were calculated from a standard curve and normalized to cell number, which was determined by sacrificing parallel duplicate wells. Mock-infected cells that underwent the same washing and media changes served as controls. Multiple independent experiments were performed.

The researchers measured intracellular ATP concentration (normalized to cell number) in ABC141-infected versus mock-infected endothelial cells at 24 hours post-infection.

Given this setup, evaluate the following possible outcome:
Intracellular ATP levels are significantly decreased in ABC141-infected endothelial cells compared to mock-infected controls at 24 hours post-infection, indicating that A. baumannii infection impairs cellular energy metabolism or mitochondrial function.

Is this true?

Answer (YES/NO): NO